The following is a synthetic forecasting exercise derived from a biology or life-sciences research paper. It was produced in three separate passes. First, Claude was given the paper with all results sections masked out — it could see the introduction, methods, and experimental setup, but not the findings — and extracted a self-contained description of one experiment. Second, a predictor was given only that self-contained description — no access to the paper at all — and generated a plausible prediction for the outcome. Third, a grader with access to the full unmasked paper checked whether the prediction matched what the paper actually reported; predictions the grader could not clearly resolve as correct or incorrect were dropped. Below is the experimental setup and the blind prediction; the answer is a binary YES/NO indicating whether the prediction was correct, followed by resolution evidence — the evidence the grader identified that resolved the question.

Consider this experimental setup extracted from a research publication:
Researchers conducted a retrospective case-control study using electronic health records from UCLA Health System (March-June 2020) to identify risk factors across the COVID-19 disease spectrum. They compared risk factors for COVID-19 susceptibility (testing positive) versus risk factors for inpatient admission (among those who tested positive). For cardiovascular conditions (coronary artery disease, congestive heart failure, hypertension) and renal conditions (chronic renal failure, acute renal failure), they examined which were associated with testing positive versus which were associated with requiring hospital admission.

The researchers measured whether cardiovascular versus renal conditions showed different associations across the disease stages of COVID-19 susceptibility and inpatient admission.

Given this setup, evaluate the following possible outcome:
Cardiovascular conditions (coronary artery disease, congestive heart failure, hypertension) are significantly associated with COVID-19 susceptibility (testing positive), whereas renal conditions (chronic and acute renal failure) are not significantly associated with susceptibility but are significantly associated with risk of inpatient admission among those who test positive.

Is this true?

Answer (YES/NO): NO